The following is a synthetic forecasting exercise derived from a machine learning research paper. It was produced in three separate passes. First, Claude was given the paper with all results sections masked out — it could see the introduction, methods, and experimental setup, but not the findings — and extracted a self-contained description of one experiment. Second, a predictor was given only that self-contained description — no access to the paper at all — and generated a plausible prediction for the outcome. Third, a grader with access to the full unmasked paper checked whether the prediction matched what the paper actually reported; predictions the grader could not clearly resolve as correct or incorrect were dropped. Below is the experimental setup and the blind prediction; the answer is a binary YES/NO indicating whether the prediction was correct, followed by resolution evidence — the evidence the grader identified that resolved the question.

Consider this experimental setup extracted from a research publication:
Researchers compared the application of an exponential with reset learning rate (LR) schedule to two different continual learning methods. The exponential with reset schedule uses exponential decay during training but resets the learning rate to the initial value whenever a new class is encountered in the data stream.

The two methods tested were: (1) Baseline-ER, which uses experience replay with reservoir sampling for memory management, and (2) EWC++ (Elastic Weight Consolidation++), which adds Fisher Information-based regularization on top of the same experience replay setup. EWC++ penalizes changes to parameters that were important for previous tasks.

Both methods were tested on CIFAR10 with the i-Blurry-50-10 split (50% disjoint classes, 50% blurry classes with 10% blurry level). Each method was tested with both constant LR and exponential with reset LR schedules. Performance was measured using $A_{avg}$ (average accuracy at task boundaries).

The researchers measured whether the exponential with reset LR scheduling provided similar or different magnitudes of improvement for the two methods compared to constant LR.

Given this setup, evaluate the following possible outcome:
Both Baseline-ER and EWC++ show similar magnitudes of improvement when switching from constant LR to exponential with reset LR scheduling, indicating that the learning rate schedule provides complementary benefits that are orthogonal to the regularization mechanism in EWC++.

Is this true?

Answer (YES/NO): YES